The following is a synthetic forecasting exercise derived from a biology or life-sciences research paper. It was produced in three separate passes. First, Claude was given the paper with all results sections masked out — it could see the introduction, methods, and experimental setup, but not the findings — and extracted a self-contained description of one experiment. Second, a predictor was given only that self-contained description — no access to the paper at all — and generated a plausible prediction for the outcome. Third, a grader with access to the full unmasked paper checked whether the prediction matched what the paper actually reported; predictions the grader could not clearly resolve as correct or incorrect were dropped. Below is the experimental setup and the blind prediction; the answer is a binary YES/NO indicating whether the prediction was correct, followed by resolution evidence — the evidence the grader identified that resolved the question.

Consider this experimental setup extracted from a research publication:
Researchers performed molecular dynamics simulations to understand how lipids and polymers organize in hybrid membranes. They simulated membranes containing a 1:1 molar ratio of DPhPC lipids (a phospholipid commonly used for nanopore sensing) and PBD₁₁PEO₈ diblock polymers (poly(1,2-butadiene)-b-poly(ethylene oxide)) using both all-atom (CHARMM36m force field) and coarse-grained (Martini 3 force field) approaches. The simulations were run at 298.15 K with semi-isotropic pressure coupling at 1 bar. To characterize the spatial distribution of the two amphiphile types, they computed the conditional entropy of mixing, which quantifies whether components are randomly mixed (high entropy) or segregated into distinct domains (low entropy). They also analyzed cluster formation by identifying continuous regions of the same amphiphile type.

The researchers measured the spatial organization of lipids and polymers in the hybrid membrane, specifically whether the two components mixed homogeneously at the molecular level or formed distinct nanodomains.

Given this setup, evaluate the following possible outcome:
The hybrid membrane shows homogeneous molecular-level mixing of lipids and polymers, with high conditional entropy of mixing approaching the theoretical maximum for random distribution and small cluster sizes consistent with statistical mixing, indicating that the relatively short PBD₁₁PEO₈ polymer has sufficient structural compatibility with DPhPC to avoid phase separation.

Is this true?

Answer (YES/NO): NO